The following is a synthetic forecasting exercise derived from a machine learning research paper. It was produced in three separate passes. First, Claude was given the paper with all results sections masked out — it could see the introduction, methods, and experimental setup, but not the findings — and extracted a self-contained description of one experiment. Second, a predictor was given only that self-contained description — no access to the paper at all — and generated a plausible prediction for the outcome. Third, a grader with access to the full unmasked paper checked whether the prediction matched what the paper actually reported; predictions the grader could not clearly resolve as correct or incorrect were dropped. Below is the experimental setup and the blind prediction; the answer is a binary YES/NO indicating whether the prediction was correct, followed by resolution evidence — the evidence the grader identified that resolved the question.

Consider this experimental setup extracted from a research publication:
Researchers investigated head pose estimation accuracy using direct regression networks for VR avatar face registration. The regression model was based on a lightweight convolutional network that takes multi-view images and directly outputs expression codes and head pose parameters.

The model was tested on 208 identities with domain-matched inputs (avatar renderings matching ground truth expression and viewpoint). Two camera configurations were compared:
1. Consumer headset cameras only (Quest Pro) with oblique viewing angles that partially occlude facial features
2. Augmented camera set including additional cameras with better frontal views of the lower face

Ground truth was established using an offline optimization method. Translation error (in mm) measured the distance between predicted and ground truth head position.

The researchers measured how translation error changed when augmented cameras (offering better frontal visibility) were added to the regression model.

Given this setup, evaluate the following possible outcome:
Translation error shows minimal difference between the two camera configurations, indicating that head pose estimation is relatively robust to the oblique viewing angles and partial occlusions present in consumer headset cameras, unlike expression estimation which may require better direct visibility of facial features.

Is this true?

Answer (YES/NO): NO